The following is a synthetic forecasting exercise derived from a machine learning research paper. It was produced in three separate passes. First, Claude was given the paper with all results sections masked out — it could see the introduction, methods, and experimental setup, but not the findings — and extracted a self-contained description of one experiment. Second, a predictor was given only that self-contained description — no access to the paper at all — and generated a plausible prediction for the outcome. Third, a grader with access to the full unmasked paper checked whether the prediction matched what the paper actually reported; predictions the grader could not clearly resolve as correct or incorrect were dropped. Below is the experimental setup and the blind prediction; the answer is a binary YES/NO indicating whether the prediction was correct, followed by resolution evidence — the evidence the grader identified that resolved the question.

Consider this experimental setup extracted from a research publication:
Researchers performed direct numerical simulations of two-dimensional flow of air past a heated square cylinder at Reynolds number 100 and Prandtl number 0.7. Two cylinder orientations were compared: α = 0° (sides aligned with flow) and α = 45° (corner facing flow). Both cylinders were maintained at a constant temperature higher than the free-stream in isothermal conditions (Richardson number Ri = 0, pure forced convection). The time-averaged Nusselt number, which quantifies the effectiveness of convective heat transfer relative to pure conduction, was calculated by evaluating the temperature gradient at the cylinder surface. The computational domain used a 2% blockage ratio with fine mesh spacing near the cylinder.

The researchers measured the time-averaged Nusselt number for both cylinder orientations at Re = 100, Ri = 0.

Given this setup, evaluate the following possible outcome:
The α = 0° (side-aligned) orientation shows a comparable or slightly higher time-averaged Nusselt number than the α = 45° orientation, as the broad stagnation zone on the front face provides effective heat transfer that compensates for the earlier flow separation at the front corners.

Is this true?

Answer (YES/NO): NO